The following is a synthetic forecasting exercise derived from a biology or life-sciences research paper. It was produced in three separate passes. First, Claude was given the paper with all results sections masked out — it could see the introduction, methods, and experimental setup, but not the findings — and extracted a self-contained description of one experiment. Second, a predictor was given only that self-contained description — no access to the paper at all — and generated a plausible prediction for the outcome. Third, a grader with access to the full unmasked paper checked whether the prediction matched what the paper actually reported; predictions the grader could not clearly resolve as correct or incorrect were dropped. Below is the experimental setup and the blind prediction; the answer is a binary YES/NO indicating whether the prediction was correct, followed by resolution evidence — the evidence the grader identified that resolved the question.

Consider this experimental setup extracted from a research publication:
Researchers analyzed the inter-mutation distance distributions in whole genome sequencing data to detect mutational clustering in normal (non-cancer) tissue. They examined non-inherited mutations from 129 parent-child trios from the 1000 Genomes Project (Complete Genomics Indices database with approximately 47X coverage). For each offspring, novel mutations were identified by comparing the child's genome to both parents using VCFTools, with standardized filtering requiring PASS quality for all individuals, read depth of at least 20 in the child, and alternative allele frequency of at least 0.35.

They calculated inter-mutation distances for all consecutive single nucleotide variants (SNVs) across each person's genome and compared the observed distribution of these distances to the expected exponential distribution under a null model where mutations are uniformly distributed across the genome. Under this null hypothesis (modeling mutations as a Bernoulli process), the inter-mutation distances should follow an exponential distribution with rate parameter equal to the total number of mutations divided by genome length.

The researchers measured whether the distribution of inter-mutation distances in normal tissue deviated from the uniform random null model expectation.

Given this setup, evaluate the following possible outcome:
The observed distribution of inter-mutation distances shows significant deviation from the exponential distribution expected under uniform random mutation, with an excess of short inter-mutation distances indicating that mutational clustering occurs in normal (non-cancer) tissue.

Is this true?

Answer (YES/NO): YES